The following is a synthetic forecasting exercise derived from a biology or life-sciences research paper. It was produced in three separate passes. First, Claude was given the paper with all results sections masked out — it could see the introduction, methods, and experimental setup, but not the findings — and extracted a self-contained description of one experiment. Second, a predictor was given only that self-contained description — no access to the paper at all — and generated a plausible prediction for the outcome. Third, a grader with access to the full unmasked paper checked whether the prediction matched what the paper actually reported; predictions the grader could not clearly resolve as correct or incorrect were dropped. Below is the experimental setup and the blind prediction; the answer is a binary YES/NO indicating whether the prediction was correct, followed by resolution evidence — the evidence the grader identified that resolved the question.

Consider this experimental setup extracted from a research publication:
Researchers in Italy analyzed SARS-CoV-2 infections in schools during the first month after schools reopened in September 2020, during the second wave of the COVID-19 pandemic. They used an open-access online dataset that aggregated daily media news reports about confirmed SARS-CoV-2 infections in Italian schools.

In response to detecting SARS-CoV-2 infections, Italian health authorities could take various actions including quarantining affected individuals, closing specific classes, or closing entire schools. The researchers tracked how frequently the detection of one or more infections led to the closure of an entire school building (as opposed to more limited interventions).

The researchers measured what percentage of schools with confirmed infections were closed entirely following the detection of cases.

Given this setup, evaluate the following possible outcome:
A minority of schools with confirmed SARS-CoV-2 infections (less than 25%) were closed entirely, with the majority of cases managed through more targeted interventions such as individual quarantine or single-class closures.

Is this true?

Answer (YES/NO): YES